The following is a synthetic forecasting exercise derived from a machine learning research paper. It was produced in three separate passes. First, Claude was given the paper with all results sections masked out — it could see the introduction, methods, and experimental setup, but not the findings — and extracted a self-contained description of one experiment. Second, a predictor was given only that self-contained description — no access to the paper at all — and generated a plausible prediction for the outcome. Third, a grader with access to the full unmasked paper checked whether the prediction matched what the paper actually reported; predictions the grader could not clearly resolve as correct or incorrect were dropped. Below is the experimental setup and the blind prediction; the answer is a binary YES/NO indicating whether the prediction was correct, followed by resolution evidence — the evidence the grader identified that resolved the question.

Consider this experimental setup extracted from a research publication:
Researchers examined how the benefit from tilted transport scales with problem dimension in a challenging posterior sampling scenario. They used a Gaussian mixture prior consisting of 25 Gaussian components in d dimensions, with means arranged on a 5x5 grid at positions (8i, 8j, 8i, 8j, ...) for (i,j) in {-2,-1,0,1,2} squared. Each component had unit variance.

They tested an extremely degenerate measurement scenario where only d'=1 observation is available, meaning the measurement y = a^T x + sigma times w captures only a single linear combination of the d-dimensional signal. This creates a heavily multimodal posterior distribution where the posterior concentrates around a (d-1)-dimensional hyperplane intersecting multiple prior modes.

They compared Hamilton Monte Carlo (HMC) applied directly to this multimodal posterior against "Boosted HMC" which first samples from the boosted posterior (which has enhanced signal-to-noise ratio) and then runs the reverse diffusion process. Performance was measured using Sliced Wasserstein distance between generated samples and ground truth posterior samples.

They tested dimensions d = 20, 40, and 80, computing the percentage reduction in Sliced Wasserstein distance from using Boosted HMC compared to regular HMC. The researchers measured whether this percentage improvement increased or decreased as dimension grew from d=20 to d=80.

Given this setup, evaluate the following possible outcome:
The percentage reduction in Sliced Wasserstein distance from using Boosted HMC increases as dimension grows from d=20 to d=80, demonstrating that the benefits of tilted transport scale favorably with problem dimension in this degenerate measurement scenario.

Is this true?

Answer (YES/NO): NO